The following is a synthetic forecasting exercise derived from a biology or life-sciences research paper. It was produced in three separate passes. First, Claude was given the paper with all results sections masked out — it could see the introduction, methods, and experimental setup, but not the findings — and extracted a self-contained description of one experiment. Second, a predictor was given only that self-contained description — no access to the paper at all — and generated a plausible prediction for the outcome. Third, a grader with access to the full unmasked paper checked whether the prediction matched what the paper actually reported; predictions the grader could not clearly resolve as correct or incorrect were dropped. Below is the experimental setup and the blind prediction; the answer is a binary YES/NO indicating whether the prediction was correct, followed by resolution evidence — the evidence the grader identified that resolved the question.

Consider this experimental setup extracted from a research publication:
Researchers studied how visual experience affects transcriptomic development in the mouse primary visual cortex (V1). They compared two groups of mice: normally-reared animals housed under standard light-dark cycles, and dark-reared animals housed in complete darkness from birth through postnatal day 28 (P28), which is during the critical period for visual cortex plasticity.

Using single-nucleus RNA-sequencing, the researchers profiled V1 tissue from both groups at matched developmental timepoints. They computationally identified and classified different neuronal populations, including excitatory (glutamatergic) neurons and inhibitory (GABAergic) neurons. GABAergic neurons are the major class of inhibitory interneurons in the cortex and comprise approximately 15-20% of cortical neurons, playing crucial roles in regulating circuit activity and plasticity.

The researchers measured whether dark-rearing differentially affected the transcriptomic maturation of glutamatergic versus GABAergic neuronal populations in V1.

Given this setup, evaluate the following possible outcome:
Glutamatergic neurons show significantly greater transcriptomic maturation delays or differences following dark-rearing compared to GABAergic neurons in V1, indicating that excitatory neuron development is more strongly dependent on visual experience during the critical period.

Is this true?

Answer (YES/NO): YES